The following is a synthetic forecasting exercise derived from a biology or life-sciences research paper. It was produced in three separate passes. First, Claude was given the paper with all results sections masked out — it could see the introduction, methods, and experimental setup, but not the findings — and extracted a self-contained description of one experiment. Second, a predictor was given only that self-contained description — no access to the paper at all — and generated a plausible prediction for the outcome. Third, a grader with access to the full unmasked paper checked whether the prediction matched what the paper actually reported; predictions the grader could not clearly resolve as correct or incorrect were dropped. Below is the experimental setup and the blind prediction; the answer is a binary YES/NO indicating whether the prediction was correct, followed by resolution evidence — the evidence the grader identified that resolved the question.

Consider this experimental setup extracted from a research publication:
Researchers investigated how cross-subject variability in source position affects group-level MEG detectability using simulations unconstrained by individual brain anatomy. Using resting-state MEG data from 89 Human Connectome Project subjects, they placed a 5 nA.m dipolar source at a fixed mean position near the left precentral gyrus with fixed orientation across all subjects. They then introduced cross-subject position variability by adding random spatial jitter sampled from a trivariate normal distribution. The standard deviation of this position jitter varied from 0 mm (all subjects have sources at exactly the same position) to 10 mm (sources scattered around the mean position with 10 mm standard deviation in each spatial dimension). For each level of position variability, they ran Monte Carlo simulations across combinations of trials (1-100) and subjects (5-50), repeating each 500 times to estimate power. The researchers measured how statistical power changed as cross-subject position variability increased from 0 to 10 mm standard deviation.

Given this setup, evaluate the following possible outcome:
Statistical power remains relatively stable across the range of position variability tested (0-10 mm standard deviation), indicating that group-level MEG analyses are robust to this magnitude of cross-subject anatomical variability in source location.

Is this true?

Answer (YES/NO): YES